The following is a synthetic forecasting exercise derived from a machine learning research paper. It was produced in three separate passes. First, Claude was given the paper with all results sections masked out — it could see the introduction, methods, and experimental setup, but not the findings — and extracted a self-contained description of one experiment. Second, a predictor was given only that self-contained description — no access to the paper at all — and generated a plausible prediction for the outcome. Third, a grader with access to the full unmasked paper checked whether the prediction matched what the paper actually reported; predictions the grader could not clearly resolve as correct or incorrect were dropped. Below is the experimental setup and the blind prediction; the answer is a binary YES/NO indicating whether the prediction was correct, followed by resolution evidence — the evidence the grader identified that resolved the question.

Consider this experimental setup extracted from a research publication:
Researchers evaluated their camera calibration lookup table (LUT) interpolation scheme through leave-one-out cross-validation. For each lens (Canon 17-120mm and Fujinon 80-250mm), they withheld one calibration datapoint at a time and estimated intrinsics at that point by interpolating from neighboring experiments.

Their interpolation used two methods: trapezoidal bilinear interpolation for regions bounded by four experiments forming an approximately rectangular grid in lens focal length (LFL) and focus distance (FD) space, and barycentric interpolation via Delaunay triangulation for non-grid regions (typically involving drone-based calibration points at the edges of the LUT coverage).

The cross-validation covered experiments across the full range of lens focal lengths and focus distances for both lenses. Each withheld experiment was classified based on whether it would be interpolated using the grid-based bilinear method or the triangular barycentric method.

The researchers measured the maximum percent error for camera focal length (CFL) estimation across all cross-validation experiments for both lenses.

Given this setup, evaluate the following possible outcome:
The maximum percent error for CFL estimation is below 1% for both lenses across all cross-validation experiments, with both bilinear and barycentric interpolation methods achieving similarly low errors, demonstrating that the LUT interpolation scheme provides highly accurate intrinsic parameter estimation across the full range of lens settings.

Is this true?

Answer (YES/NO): NO